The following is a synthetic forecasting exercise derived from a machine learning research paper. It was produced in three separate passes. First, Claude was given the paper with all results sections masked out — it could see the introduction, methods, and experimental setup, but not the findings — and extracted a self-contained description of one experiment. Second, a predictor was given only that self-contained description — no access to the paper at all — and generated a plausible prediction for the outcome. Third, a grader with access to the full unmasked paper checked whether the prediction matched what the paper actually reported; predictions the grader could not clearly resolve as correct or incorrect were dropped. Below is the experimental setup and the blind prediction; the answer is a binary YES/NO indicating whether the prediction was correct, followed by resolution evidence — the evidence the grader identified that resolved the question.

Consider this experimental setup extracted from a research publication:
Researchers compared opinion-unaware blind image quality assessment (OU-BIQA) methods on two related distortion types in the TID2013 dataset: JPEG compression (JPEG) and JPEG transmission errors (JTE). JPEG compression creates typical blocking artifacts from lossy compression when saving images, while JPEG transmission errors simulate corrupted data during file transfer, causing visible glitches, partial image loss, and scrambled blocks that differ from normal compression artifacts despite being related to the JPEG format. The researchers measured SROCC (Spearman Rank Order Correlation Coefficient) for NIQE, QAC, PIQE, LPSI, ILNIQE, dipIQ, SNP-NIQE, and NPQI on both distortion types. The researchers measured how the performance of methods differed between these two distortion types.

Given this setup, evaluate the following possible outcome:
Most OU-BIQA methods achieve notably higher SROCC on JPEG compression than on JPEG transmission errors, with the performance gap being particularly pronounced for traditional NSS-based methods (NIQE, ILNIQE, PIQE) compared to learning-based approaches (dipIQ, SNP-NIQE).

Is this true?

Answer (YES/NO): NO